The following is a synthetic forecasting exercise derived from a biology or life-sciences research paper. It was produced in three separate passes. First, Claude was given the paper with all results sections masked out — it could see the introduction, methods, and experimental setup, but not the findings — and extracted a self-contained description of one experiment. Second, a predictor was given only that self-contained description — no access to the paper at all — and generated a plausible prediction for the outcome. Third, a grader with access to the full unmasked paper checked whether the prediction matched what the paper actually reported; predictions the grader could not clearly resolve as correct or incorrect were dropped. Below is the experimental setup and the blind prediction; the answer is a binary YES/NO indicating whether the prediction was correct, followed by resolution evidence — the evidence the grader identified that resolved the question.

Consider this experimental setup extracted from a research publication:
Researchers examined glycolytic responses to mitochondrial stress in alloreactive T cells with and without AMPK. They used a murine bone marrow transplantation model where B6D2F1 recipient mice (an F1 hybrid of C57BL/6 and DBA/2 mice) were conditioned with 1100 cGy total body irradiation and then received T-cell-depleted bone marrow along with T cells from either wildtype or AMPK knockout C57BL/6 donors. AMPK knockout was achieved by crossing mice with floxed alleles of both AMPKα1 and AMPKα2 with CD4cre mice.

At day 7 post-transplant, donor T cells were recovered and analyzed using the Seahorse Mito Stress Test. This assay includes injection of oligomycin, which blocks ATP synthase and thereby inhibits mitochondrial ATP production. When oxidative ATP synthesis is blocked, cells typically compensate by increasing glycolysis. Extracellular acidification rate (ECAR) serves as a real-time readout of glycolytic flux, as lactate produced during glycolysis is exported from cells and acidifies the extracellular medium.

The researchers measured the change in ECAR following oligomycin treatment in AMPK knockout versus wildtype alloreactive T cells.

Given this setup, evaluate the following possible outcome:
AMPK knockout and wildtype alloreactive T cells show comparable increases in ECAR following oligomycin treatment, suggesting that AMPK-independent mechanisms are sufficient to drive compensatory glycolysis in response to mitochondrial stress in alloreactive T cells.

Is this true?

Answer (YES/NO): NO